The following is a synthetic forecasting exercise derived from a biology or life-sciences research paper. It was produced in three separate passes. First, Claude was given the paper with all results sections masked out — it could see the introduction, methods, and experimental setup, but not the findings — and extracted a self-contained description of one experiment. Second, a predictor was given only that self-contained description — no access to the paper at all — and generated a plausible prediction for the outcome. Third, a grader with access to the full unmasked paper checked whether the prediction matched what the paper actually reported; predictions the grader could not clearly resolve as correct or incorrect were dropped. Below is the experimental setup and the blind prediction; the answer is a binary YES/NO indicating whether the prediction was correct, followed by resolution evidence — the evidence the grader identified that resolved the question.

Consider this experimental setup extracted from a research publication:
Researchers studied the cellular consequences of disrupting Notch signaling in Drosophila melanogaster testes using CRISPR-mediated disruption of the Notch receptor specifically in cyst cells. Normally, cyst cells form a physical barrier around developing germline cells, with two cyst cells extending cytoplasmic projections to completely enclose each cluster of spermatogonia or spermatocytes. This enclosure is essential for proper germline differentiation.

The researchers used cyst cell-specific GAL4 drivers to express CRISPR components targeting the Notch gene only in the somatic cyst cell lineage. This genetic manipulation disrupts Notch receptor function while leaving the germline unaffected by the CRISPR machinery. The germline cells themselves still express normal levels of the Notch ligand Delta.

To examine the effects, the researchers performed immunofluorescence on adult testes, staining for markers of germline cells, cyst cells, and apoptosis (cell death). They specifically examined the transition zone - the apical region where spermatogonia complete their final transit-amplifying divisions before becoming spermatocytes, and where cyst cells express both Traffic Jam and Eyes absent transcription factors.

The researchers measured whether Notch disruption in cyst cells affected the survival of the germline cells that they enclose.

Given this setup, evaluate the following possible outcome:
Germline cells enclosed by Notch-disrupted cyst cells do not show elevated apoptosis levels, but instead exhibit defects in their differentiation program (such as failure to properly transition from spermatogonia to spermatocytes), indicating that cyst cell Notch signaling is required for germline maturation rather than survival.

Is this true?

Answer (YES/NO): NO